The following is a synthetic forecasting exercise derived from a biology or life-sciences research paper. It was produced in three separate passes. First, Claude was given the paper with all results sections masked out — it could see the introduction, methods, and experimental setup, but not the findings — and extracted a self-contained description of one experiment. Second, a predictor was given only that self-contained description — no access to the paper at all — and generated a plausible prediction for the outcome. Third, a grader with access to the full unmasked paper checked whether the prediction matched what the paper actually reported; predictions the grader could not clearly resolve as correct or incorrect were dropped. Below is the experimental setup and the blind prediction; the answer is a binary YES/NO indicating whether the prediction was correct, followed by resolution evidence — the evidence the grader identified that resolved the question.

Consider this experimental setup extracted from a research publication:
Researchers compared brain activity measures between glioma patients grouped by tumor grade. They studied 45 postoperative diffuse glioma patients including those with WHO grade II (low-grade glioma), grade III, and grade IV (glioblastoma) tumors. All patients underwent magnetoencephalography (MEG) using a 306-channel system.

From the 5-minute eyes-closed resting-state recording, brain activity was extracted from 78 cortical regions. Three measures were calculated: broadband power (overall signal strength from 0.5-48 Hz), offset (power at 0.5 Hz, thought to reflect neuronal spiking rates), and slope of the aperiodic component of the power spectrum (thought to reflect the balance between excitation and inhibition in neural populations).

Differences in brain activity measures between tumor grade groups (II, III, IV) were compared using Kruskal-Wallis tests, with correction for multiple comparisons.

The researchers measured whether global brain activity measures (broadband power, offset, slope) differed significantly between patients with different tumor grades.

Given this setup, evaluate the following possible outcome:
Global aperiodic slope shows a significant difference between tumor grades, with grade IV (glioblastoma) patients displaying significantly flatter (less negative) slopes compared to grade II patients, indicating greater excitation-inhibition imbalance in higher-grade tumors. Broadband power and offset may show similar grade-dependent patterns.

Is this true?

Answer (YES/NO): NO